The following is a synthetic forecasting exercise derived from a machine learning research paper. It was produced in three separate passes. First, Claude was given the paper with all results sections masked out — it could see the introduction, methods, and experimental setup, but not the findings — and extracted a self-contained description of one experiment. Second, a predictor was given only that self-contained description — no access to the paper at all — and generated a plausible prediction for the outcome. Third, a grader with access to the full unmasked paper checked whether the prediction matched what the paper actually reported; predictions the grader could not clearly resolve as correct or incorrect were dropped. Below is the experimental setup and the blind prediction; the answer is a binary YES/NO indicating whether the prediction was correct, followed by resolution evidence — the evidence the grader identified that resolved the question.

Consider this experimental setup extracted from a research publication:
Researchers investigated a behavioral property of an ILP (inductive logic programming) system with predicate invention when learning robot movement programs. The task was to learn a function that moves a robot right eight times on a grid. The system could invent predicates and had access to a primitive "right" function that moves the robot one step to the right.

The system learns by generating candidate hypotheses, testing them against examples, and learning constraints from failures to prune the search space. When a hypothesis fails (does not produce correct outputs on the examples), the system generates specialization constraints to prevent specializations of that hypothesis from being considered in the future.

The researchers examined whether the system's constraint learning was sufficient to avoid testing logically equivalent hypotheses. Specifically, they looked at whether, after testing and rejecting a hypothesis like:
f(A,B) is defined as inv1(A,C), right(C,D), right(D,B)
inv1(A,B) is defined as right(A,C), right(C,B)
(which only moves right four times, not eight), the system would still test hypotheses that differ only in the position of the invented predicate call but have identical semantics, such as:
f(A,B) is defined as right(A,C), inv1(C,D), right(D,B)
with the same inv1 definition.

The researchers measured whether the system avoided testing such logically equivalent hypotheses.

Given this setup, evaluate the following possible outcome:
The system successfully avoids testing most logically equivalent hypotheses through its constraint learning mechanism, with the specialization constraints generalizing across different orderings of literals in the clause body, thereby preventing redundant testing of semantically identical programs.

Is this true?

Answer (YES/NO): NO